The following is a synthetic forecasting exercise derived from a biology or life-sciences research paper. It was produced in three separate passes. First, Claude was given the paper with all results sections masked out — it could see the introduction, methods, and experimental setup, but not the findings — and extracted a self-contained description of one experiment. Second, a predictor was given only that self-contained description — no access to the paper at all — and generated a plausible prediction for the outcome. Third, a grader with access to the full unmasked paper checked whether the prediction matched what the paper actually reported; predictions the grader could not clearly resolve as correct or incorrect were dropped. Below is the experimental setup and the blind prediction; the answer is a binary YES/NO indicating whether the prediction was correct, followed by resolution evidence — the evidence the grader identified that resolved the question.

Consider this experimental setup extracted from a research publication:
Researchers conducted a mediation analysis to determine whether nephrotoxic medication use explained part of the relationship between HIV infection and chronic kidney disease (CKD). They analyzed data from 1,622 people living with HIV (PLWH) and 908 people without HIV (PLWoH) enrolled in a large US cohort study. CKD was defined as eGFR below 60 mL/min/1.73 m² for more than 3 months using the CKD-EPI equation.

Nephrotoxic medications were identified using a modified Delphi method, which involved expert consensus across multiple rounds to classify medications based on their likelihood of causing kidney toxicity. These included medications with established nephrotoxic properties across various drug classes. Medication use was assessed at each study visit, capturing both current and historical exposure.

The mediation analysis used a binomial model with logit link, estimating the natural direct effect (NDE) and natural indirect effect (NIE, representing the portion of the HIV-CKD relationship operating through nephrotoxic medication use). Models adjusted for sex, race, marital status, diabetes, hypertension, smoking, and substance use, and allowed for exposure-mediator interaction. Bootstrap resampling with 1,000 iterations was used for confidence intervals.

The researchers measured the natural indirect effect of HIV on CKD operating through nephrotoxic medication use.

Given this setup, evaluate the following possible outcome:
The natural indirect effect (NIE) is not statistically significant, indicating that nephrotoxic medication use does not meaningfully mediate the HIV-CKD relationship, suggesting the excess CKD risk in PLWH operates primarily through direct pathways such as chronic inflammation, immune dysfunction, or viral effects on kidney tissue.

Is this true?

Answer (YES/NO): NO